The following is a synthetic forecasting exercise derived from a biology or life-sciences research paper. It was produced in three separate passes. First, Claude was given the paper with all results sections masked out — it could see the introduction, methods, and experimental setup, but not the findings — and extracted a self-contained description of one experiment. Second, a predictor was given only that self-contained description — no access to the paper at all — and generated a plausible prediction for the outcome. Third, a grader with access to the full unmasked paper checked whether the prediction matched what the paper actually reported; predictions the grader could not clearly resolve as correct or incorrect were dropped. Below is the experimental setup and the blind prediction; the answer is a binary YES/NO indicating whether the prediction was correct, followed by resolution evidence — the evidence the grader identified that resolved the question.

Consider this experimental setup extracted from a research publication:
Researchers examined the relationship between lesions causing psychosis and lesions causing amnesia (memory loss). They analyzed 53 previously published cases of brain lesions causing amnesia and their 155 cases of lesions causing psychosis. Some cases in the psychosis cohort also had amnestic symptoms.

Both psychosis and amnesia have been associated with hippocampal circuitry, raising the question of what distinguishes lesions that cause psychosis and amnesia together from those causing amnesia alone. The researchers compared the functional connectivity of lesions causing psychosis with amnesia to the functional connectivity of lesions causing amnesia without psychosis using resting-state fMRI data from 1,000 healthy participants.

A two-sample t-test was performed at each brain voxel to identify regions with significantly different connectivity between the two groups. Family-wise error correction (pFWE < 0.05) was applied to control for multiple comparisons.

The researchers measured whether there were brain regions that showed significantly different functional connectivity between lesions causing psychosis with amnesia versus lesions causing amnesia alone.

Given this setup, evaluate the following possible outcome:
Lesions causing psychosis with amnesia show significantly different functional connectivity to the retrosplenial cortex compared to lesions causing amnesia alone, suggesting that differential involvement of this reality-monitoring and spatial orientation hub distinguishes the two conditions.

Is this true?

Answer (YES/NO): NO